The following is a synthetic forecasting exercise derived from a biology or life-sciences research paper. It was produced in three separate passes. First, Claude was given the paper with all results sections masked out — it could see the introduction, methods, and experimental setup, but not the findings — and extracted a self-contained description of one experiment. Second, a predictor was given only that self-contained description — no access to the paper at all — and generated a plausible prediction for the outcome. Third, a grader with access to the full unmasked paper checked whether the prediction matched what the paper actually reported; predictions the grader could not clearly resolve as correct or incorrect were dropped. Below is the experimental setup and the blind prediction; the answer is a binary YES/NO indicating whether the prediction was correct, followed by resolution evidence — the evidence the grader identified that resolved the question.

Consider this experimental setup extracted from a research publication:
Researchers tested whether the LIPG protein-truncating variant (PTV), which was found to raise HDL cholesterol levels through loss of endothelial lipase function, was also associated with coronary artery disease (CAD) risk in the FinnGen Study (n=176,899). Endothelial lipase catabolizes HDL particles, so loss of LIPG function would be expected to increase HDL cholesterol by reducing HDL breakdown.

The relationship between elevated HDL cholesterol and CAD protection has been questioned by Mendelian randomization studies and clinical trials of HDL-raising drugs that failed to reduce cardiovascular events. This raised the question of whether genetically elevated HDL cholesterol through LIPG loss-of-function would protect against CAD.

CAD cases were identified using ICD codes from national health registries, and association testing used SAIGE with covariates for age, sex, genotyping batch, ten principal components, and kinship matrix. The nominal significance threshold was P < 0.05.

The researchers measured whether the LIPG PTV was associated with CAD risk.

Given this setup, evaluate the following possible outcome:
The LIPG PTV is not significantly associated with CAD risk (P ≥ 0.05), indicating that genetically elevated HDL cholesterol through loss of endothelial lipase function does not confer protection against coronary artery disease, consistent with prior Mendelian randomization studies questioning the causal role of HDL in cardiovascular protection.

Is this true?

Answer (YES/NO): YES